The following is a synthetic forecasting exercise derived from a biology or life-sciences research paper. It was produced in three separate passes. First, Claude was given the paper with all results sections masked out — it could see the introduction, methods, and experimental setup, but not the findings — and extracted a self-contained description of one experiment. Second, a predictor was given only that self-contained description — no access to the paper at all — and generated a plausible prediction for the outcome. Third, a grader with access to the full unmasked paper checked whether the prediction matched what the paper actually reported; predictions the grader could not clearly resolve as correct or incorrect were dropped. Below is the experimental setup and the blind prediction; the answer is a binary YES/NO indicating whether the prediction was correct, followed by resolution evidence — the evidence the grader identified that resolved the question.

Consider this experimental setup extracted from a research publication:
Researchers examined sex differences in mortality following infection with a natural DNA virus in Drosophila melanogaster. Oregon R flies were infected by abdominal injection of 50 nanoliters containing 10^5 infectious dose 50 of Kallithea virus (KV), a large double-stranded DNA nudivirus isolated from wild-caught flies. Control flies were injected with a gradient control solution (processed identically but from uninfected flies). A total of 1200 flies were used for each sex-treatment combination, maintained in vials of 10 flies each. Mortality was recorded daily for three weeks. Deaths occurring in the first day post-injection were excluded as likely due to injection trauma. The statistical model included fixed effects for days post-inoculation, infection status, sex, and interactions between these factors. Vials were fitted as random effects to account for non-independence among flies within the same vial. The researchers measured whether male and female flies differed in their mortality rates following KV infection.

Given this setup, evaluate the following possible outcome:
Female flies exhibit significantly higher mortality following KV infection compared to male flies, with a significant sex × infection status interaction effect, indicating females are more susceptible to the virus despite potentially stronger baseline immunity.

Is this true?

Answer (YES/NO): NO